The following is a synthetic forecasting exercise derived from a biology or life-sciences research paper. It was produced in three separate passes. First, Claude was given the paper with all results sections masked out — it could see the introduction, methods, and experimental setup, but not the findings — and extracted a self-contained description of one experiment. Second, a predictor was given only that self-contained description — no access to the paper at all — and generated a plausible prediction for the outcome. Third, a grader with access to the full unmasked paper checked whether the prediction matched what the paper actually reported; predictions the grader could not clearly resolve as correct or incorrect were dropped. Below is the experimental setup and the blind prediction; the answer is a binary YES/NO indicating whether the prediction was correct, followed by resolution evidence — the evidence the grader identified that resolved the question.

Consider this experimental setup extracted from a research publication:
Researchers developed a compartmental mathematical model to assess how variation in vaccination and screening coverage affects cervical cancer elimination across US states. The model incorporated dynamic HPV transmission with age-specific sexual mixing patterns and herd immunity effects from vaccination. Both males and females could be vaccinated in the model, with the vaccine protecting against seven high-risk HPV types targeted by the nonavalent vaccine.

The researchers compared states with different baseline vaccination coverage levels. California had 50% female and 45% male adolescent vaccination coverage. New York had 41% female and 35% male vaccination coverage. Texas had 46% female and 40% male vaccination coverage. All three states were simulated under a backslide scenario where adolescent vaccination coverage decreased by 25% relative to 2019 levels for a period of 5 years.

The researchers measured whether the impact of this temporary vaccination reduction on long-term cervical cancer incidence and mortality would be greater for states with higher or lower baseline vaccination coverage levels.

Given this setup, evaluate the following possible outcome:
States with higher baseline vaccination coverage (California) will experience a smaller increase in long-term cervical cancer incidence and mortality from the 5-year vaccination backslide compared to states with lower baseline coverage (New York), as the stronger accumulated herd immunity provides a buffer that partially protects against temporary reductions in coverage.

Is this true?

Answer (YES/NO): NO